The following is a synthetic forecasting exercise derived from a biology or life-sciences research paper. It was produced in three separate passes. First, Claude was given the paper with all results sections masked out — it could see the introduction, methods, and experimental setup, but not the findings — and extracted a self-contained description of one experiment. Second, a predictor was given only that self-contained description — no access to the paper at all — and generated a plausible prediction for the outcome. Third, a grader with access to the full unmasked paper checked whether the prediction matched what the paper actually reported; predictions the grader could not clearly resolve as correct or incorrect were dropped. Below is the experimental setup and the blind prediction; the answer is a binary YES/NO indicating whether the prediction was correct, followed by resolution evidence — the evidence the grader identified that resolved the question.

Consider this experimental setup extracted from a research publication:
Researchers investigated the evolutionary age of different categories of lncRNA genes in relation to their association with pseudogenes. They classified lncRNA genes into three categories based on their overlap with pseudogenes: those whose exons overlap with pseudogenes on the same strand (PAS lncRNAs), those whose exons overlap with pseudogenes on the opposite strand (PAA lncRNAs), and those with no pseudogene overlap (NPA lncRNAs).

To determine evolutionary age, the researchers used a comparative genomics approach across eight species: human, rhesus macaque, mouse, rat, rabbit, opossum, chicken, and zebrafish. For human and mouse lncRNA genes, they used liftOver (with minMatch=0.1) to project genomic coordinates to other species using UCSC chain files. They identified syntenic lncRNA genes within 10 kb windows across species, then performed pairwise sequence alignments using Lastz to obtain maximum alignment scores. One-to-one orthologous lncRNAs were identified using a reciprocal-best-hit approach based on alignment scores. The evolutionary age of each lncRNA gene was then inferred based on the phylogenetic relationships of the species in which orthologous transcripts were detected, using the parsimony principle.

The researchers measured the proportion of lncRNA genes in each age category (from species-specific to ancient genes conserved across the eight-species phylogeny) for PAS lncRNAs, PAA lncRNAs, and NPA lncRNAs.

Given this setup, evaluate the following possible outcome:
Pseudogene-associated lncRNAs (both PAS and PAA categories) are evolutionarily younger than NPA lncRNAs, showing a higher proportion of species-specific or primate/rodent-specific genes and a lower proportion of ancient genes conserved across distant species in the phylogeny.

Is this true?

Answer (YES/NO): NO